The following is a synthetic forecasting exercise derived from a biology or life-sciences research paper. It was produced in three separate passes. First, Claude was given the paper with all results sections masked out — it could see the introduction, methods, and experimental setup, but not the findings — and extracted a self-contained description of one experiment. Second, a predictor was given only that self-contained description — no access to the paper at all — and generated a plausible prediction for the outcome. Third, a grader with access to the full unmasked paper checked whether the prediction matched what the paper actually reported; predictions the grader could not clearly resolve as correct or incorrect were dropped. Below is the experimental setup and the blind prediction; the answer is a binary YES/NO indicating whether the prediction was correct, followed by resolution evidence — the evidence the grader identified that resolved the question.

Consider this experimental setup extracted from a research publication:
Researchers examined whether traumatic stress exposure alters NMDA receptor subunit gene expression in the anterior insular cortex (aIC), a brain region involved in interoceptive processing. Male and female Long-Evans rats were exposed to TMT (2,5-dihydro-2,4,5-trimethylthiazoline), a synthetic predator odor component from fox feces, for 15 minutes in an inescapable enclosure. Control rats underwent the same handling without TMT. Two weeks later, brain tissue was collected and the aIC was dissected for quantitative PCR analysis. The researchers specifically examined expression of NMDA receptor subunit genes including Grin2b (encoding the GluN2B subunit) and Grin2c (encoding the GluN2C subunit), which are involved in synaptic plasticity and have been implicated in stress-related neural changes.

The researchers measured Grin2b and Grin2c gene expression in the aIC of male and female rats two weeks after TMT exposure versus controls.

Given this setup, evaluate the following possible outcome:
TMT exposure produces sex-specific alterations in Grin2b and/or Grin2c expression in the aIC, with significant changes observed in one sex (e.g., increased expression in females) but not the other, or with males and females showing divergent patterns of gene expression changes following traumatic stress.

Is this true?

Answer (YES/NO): YES